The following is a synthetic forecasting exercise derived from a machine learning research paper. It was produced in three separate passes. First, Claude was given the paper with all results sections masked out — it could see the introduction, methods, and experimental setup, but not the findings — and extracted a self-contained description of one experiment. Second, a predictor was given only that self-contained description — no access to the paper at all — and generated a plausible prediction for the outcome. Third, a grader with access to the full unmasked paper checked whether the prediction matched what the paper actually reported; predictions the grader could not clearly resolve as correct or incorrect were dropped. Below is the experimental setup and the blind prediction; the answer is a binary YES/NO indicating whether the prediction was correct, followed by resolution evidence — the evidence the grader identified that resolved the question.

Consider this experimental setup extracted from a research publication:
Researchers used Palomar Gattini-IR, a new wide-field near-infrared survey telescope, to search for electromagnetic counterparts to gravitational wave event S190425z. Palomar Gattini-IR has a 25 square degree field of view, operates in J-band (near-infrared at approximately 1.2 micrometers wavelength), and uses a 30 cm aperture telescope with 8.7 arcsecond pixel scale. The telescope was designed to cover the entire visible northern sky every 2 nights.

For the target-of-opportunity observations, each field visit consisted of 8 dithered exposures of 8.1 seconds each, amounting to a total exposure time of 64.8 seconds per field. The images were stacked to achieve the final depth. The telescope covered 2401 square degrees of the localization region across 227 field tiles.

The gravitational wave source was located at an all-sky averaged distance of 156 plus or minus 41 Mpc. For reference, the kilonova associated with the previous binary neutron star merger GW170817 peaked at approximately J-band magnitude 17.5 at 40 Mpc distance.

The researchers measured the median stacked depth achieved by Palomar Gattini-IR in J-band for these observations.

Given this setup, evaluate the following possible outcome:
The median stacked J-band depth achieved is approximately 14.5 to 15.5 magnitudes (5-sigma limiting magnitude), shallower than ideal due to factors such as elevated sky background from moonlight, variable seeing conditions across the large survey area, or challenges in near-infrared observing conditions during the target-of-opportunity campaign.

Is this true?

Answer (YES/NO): NO